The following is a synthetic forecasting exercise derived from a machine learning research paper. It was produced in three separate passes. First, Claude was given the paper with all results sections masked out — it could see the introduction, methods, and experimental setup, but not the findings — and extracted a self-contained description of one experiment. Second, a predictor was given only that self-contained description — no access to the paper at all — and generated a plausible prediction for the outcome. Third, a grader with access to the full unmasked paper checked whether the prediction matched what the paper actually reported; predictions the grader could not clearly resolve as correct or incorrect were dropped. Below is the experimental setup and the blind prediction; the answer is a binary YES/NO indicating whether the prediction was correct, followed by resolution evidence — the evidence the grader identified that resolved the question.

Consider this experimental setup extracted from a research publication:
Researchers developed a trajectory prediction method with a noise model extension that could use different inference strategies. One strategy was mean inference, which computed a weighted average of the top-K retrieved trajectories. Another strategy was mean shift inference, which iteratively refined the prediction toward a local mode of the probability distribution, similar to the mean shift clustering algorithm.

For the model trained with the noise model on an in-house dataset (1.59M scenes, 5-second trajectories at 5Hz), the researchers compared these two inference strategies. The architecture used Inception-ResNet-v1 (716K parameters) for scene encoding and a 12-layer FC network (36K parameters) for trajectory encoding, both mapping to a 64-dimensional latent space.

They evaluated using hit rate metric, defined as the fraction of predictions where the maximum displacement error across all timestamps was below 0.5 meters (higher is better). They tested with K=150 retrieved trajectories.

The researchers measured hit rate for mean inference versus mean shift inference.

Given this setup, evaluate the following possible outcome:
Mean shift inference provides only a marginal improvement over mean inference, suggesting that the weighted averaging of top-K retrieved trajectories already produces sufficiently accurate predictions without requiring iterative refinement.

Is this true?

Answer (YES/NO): YES